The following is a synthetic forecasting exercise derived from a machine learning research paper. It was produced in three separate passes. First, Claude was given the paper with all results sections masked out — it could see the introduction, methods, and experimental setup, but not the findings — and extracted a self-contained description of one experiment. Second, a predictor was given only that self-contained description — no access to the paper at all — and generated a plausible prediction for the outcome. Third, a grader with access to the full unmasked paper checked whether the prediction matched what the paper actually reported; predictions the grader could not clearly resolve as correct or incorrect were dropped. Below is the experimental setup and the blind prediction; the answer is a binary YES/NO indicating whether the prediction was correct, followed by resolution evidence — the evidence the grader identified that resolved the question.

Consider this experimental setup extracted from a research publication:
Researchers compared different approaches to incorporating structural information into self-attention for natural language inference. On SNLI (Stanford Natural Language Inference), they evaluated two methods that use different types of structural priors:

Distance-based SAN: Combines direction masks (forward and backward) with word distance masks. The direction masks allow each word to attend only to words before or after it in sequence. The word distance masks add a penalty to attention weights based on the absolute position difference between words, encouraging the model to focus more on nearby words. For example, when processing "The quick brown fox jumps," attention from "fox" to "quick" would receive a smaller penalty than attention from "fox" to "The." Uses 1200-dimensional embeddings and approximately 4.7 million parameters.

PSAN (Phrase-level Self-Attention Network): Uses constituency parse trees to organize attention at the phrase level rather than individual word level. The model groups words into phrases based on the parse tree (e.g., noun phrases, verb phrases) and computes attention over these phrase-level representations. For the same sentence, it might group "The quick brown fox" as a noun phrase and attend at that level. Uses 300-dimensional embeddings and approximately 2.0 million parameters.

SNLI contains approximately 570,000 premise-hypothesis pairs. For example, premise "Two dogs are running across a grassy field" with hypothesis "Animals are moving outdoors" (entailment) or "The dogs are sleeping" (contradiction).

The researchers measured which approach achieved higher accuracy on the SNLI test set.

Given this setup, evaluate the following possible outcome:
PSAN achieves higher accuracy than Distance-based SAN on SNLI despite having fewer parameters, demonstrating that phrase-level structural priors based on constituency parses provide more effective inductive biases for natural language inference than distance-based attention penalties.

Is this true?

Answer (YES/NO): NO